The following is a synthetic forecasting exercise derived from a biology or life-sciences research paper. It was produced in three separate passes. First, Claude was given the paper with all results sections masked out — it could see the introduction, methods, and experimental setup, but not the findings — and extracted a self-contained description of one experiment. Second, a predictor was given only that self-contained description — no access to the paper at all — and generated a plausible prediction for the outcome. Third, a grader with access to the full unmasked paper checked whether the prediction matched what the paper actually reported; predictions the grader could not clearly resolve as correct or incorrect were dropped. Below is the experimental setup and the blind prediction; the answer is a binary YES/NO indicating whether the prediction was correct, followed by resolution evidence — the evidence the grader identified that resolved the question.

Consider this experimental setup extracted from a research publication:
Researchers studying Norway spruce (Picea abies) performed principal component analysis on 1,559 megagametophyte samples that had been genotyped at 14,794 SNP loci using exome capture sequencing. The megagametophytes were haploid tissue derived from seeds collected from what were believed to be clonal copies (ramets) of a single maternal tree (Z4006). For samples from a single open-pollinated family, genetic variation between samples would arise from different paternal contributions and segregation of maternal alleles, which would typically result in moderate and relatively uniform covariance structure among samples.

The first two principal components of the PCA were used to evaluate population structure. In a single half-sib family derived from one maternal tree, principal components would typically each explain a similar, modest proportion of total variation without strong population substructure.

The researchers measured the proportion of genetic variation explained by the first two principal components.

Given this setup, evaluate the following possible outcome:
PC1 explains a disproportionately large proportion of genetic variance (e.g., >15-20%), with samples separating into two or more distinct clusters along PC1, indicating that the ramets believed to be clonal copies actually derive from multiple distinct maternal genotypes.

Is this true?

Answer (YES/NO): NO